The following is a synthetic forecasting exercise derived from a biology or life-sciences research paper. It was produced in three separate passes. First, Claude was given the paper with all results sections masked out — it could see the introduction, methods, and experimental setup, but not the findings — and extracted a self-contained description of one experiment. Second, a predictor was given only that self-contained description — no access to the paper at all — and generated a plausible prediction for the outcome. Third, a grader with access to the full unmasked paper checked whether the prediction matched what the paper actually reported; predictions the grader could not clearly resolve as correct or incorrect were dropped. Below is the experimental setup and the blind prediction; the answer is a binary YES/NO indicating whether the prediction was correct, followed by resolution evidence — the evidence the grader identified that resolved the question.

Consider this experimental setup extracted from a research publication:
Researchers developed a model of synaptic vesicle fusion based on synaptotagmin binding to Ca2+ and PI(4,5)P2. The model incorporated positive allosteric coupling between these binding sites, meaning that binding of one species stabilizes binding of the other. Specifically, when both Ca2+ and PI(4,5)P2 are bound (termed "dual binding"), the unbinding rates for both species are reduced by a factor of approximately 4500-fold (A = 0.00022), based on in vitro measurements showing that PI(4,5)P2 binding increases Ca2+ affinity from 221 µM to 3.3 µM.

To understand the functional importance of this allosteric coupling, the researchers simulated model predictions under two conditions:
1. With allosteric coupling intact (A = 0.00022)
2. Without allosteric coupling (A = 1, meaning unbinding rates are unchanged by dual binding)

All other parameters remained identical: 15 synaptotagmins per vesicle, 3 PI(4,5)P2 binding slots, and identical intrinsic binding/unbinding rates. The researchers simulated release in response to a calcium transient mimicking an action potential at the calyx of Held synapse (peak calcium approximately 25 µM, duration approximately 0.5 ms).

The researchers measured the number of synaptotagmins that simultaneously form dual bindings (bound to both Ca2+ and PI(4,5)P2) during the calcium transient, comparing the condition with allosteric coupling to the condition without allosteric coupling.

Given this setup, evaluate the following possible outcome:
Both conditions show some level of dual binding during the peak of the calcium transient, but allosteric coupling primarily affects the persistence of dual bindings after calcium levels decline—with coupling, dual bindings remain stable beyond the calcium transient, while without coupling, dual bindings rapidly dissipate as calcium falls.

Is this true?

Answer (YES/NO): NO